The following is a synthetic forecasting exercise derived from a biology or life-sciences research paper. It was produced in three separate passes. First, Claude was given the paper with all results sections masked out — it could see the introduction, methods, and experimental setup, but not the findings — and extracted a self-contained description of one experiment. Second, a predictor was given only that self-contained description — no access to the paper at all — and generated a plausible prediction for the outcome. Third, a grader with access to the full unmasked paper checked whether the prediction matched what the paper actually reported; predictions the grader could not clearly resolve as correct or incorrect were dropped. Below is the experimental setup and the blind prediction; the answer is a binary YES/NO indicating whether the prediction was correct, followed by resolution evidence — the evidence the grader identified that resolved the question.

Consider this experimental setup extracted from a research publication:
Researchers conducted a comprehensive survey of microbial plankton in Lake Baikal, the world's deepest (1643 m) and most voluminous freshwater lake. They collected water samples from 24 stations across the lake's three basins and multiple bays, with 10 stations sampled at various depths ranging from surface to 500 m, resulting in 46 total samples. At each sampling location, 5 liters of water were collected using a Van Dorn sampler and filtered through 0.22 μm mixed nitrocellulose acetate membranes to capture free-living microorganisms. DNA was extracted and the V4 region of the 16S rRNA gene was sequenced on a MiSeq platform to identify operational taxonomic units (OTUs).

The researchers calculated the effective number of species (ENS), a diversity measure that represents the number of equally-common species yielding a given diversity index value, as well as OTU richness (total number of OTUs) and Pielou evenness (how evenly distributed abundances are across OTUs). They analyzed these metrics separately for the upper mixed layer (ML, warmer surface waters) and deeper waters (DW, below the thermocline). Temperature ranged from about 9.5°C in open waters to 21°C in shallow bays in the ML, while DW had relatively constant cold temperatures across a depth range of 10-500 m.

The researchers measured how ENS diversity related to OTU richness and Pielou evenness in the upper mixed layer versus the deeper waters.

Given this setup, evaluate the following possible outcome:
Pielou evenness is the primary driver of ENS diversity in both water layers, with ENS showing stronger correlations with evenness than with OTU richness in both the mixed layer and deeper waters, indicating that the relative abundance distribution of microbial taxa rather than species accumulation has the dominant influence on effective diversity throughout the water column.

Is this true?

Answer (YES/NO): NO